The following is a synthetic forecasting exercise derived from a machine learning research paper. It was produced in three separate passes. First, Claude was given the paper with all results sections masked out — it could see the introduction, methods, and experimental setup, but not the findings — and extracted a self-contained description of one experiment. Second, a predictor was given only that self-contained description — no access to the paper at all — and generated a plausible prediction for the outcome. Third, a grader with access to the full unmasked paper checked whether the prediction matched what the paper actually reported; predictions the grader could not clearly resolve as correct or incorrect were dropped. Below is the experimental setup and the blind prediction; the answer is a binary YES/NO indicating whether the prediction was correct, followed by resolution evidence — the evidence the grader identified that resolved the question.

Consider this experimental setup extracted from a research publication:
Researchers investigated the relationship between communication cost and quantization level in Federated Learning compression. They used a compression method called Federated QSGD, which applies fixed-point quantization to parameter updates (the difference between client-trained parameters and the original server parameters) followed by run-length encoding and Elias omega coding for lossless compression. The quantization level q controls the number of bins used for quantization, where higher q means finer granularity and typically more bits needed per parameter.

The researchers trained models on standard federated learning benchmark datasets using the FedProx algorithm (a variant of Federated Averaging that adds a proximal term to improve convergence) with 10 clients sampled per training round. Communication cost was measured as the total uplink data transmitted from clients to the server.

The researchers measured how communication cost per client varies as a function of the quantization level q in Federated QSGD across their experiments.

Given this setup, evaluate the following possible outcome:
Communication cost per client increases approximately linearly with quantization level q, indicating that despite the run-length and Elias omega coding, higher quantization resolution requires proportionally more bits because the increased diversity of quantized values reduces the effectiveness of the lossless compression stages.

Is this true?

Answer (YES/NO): YES